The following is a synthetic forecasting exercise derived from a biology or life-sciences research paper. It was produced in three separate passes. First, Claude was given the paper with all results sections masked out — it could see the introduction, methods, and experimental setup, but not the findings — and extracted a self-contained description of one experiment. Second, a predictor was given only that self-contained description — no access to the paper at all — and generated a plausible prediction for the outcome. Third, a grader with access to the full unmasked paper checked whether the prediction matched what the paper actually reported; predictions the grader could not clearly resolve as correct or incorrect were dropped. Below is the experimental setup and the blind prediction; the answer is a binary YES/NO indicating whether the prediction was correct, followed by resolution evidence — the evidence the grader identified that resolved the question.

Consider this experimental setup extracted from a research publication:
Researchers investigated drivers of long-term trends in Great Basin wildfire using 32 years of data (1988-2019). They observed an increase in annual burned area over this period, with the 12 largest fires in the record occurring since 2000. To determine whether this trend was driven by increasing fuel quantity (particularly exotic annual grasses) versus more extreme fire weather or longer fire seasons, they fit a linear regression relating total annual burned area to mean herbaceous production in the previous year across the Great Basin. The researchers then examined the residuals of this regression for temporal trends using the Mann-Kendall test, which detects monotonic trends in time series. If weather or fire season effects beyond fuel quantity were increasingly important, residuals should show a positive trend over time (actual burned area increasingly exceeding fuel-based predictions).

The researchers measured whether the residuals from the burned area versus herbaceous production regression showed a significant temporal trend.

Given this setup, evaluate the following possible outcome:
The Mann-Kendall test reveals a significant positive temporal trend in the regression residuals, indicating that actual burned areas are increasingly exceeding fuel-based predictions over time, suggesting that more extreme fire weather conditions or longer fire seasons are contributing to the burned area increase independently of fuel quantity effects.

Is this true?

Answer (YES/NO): NO